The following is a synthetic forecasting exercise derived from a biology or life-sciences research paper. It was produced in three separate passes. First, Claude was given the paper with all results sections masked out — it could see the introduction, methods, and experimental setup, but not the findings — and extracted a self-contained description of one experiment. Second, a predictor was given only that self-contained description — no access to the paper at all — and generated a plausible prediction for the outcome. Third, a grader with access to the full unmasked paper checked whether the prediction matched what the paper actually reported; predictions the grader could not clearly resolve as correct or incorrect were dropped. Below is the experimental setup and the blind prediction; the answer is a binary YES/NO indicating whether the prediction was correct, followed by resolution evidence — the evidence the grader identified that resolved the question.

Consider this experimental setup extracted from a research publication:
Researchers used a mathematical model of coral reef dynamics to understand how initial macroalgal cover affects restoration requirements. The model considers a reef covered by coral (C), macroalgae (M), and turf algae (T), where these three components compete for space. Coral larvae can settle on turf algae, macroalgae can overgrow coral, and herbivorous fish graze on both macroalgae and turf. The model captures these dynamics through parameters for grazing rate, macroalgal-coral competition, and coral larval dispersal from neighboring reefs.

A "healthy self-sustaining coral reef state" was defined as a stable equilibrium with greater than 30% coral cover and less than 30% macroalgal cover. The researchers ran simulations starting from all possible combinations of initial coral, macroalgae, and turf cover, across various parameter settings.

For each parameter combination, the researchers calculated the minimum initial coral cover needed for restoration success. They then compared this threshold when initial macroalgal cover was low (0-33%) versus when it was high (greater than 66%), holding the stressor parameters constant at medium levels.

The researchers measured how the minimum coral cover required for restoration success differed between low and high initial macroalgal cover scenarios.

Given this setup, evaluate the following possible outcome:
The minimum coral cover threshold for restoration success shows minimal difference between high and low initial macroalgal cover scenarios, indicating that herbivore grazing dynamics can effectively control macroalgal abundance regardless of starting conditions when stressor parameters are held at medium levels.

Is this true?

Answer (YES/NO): NO